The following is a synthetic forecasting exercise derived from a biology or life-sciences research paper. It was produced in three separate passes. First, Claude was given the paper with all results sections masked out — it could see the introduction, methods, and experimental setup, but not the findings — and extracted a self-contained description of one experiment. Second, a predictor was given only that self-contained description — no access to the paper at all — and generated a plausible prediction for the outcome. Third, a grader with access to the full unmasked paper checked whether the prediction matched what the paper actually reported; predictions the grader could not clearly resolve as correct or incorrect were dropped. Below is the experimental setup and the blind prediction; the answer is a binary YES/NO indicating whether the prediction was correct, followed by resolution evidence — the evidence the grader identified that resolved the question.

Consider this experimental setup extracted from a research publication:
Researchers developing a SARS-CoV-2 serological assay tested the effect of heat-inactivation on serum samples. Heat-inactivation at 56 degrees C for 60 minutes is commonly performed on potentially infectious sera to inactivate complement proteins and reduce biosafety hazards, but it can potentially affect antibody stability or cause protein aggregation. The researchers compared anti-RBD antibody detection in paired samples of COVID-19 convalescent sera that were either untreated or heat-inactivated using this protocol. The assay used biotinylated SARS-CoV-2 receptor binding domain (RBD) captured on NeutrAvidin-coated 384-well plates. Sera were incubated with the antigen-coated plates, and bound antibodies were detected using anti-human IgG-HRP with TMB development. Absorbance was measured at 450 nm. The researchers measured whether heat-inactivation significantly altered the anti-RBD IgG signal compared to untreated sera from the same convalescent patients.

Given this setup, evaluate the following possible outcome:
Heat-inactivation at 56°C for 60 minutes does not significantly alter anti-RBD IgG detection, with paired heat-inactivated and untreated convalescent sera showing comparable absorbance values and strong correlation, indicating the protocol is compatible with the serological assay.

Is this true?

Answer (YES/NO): YES